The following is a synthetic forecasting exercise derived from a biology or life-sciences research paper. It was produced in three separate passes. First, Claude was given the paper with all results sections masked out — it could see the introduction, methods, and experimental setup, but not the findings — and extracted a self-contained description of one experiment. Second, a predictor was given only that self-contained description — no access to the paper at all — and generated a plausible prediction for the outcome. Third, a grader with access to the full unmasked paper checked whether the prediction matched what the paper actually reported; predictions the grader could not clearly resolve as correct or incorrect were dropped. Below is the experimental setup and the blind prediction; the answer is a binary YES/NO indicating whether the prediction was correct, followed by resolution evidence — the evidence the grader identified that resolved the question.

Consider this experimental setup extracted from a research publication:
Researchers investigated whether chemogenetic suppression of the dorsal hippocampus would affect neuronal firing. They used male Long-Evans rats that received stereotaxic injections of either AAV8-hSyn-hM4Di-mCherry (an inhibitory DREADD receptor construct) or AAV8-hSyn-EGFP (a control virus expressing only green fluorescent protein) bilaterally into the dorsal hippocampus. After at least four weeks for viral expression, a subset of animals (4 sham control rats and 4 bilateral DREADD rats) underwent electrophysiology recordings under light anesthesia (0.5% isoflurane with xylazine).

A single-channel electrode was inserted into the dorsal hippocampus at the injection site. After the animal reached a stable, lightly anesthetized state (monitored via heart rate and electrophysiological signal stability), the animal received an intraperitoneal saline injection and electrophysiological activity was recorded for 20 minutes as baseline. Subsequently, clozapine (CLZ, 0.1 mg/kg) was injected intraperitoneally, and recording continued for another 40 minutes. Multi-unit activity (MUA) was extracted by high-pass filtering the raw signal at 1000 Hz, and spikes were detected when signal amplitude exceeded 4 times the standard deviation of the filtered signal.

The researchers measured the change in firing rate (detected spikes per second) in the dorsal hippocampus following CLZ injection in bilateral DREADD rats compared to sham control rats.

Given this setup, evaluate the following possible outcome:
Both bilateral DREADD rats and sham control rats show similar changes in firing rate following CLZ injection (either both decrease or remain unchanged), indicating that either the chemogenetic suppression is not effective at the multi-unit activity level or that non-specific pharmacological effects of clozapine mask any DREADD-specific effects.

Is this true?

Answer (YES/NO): NO